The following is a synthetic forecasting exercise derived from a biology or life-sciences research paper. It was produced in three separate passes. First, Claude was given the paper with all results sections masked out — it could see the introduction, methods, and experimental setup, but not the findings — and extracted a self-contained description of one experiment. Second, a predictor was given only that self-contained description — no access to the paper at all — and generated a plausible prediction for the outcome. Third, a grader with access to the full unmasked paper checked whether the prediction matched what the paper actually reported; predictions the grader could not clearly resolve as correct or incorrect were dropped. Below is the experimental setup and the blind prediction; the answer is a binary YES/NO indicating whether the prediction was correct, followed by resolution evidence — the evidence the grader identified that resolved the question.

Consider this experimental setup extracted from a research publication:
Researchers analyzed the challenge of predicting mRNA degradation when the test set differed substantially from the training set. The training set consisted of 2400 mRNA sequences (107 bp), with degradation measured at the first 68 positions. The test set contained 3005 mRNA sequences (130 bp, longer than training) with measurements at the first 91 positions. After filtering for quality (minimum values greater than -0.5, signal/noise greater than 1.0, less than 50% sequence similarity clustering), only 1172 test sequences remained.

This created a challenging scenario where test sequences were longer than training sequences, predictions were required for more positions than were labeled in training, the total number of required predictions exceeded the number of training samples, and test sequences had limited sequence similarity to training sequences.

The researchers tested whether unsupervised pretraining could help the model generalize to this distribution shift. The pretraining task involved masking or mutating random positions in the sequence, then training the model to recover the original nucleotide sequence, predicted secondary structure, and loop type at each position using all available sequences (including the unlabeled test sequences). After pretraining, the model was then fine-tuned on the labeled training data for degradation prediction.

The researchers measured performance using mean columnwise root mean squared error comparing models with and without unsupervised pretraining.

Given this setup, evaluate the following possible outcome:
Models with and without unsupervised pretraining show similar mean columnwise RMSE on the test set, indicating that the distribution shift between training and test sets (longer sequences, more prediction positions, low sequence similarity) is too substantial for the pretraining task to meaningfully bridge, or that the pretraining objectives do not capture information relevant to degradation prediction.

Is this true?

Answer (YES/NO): NO